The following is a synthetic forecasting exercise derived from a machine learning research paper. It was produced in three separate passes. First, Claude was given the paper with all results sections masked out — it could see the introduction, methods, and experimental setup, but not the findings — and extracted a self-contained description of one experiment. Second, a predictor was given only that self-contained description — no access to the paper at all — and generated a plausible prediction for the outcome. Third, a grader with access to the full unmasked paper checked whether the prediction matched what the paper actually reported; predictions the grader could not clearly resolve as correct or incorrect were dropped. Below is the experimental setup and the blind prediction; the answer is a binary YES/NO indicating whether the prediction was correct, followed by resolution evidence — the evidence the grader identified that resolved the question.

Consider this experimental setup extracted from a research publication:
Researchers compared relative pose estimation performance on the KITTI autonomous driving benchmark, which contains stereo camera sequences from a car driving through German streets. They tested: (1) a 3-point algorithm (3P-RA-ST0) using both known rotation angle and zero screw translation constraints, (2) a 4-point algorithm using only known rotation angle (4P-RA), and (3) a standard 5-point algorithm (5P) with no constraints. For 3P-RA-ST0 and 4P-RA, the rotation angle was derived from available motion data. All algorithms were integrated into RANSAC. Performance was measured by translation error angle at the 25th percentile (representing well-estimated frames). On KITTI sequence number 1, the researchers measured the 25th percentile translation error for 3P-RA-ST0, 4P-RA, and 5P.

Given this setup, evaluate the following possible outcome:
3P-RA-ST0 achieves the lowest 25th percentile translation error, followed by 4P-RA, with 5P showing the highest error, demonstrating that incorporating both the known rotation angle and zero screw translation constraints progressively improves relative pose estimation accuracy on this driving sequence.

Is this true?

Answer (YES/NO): NO